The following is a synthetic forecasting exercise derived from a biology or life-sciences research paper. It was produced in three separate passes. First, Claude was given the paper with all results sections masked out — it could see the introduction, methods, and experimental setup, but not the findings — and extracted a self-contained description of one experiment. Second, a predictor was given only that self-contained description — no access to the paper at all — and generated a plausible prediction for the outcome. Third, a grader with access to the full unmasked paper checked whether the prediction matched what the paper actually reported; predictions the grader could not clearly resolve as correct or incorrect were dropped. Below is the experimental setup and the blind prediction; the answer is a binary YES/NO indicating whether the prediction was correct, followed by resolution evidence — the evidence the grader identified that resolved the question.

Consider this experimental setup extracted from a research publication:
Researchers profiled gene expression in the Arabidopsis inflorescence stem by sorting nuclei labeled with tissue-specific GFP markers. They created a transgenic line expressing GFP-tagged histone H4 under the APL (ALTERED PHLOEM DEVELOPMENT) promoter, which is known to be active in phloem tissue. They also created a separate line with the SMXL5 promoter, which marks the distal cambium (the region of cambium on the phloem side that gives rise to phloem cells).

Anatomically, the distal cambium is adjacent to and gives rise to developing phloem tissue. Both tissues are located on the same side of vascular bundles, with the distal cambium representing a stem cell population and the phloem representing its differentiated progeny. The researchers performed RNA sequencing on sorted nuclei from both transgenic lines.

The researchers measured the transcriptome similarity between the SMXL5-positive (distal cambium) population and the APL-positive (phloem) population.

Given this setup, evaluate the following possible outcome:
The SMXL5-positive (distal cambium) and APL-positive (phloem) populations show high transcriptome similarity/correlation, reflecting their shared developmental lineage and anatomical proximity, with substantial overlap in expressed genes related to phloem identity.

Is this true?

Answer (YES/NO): YES